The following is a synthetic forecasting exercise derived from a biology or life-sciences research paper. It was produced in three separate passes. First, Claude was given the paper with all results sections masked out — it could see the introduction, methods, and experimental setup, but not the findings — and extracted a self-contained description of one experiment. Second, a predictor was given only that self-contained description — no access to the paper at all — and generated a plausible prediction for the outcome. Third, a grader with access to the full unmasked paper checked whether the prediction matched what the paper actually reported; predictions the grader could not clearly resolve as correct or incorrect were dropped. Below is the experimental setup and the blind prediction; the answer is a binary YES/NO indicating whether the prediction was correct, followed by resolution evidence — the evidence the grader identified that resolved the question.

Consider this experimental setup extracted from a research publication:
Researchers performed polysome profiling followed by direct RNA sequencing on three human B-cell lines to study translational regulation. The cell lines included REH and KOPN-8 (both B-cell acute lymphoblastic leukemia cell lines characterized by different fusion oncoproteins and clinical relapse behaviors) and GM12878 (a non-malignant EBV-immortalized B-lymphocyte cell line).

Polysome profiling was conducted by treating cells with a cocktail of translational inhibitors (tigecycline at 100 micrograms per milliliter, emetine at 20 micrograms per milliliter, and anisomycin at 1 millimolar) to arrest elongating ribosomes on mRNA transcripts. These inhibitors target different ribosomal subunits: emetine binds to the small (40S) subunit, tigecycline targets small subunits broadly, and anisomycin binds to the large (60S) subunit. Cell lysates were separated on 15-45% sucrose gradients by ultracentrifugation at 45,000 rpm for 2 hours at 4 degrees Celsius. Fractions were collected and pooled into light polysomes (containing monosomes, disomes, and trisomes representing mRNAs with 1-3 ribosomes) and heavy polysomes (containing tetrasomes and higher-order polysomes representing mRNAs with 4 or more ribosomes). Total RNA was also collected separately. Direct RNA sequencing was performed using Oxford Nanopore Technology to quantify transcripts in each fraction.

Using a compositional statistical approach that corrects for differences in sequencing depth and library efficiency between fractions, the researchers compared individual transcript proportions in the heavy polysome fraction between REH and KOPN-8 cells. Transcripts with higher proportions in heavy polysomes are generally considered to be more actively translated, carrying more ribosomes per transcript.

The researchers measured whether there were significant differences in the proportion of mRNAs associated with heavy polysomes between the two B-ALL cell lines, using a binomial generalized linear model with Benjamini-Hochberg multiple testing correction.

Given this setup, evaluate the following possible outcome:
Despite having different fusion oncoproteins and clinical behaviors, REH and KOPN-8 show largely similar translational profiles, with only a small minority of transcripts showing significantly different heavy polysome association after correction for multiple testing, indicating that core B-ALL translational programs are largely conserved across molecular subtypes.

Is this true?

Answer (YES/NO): NO